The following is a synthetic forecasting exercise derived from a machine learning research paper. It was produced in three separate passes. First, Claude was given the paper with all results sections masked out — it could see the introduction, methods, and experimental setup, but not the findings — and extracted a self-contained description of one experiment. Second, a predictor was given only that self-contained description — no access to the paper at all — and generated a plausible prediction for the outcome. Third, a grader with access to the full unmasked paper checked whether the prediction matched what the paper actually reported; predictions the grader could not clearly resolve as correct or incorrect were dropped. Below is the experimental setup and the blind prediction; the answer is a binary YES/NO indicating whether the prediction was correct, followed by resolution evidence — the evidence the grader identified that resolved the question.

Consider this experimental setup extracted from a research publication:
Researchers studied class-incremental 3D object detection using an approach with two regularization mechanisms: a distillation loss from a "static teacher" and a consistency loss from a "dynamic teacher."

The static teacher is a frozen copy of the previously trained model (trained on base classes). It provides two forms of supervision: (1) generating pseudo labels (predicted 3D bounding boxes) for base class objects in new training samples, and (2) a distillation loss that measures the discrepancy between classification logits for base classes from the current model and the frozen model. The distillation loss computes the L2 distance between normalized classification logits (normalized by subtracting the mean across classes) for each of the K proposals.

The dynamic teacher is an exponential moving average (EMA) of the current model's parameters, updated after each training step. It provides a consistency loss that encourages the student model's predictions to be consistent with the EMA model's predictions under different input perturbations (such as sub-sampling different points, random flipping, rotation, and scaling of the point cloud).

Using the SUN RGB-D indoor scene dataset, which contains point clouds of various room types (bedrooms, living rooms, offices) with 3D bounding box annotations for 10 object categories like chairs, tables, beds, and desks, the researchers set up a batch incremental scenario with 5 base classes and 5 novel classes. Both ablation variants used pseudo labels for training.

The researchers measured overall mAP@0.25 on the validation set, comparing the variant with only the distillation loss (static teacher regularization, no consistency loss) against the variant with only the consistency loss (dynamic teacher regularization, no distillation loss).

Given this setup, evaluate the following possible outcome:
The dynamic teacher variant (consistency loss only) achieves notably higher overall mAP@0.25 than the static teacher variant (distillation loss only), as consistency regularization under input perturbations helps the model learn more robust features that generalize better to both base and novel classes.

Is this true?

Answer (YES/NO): NO